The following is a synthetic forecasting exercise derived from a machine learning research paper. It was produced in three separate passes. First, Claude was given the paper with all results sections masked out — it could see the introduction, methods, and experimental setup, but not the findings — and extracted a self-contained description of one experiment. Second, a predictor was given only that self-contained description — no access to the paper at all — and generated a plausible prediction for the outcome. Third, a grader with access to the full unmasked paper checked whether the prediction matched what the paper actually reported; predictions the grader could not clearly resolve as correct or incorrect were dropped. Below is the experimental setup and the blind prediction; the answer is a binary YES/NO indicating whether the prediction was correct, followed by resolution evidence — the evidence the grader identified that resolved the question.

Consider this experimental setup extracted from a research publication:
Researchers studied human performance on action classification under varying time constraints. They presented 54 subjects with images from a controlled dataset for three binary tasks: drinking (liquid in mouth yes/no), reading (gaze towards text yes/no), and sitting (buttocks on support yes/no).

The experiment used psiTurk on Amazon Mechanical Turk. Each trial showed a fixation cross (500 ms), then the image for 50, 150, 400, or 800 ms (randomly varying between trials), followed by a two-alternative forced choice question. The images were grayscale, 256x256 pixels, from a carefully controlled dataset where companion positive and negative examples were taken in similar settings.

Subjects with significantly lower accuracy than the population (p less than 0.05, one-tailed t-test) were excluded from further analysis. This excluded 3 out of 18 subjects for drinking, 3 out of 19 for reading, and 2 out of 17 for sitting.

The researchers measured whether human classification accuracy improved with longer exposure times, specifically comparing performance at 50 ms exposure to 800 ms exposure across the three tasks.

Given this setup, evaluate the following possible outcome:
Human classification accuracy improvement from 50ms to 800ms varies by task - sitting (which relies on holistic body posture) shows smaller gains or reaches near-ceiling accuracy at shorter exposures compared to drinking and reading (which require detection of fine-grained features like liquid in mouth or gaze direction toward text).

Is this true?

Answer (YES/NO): YES